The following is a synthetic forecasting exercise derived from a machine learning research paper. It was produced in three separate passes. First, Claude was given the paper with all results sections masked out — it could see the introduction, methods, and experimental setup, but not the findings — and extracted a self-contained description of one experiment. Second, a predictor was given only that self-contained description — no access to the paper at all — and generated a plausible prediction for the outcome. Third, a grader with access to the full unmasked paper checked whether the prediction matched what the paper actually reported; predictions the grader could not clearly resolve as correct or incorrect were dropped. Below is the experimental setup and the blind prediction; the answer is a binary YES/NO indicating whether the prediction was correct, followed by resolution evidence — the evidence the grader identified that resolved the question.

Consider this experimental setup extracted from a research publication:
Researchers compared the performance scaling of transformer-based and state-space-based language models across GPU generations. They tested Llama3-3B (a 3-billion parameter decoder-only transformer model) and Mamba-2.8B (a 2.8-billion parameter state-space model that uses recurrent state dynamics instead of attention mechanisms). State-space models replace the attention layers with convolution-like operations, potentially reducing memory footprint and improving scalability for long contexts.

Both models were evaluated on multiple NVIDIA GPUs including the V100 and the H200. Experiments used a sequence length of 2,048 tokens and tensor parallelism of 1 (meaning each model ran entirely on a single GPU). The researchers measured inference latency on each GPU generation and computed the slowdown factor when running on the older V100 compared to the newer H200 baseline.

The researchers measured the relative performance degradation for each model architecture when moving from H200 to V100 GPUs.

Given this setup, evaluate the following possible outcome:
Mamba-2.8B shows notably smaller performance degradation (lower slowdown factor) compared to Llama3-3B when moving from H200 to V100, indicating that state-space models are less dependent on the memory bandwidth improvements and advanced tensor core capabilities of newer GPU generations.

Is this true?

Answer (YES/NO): YES